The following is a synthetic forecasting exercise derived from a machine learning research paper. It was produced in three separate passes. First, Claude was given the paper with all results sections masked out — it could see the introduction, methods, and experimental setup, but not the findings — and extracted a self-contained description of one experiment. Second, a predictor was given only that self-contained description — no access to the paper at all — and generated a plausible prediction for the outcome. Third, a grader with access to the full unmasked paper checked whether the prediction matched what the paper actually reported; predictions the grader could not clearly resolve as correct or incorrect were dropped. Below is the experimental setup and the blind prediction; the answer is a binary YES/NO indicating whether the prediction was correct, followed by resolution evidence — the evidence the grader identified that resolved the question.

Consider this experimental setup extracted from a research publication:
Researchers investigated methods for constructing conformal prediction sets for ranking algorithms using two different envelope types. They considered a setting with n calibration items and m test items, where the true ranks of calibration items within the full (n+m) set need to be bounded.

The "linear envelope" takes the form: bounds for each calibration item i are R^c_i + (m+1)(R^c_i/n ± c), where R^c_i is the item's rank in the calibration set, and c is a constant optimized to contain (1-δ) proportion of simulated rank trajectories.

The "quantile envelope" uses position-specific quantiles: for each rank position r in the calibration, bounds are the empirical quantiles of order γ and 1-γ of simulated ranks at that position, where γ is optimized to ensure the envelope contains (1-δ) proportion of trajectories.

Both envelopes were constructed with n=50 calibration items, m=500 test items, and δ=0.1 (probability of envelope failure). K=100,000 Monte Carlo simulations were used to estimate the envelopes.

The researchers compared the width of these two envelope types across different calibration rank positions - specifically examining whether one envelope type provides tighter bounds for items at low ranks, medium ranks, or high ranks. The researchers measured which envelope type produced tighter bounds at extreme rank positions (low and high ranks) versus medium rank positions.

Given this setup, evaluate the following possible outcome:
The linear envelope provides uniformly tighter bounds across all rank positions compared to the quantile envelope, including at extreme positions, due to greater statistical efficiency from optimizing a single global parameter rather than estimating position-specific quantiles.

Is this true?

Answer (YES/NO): NO